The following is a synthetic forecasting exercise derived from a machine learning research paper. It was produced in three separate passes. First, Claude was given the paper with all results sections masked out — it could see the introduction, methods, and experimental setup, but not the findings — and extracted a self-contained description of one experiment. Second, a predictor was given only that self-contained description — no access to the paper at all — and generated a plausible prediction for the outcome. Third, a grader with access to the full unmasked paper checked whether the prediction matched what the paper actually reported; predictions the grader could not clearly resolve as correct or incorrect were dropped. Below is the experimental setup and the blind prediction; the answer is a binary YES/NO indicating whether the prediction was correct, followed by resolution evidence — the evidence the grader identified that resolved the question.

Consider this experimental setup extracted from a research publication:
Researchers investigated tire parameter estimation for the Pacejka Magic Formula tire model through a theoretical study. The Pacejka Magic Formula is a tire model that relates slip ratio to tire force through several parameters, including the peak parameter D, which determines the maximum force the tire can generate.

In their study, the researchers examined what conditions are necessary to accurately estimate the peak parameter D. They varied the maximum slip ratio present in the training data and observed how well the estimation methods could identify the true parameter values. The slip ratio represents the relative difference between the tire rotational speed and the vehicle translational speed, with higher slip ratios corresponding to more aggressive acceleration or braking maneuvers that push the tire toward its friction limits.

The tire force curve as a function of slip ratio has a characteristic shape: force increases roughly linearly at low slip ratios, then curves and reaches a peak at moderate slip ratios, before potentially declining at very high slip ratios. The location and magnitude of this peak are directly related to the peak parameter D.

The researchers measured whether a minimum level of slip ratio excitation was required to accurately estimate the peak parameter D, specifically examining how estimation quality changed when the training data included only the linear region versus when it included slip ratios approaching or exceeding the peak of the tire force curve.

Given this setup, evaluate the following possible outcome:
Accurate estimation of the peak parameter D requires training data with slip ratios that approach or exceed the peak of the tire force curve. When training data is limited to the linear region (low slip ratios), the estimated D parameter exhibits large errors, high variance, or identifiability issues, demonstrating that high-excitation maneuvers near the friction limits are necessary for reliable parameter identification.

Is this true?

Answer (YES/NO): YES